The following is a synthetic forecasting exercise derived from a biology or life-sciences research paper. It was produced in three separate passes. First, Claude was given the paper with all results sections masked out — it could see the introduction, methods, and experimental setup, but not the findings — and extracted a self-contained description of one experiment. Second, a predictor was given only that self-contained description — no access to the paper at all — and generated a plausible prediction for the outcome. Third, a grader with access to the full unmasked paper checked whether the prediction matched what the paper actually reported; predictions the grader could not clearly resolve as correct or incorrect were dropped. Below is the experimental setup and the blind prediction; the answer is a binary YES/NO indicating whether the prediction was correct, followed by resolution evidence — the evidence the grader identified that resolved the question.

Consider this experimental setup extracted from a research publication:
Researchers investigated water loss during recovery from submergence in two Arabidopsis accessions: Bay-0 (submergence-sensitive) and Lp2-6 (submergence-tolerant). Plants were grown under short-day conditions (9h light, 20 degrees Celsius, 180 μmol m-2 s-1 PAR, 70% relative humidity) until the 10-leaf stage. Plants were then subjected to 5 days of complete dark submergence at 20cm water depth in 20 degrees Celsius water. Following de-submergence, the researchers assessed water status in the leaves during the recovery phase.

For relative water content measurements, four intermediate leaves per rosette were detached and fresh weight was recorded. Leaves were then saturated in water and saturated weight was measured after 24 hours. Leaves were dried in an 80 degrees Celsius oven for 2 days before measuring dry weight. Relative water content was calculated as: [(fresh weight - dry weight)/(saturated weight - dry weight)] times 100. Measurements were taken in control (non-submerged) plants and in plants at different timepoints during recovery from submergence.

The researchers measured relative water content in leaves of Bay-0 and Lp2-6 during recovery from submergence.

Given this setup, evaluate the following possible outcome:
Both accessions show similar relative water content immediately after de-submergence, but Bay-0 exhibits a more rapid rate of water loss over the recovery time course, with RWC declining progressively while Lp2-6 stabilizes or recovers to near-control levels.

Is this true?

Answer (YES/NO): NO